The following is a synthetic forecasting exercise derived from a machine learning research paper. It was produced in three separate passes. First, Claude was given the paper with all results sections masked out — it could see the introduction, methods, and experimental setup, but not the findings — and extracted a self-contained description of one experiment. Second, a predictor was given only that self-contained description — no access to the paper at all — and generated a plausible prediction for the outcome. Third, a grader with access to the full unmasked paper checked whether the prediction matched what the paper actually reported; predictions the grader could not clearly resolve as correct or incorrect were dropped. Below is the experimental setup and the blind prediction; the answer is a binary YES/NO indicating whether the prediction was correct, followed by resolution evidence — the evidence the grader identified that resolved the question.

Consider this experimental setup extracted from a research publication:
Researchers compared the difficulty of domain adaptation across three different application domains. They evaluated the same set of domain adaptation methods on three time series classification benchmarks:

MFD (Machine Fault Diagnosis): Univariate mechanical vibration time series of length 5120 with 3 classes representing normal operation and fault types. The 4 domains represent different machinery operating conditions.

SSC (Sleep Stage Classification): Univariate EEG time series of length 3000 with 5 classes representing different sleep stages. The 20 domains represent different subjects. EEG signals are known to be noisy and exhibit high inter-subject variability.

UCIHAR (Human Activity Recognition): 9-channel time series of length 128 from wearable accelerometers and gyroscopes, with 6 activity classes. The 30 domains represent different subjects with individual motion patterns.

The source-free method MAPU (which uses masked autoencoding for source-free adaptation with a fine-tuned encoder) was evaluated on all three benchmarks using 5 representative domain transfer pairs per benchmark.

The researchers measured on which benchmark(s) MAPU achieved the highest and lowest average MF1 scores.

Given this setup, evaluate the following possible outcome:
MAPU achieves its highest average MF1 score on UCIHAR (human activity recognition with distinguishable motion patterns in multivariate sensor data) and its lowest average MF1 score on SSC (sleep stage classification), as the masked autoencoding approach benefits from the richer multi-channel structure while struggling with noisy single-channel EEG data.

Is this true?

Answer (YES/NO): NO